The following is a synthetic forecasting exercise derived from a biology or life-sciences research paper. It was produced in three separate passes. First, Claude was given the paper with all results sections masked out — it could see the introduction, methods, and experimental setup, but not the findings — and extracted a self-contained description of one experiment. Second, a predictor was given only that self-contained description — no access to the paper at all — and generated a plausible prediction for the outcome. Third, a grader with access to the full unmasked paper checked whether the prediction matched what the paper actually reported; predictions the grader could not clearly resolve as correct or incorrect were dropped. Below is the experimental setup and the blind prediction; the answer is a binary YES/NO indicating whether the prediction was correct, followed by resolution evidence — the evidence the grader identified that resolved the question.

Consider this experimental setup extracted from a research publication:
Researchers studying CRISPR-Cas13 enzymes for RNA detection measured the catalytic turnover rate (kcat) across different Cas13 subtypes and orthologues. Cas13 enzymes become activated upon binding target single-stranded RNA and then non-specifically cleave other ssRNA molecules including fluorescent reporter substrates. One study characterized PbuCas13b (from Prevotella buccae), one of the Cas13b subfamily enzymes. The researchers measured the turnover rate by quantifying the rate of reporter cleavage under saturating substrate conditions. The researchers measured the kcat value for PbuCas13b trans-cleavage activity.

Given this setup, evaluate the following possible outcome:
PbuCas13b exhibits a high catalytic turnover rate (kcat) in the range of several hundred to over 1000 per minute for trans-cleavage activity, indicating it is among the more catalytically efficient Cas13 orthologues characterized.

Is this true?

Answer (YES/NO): NO